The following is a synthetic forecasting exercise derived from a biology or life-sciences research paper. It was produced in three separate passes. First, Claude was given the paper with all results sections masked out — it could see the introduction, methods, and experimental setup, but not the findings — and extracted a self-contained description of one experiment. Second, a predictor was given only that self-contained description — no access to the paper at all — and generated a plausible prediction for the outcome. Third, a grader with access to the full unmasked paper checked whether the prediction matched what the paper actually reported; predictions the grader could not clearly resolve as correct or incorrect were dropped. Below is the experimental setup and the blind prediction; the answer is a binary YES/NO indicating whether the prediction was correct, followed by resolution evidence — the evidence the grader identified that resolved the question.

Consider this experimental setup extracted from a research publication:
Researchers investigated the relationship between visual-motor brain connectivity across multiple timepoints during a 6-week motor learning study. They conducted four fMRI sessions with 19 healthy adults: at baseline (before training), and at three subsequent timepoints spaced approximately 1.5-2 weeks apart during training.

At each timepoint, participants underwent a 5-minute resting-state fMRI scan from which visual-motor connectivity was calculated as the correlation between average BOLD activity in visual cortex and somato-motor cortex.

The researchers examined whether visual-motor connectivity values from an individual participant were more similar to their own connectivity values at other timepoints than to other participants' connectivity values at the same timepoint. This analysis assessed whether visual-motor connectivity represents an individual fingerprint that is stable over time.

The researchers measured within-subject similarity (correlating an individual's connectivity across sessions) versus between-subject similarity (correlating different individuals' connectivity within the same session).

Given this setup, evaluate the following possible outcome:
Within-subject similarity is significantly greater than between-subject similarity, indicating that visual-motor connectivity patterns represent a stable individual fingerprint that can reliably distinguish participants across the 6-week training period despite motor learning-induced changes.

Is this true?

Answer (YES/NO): YES